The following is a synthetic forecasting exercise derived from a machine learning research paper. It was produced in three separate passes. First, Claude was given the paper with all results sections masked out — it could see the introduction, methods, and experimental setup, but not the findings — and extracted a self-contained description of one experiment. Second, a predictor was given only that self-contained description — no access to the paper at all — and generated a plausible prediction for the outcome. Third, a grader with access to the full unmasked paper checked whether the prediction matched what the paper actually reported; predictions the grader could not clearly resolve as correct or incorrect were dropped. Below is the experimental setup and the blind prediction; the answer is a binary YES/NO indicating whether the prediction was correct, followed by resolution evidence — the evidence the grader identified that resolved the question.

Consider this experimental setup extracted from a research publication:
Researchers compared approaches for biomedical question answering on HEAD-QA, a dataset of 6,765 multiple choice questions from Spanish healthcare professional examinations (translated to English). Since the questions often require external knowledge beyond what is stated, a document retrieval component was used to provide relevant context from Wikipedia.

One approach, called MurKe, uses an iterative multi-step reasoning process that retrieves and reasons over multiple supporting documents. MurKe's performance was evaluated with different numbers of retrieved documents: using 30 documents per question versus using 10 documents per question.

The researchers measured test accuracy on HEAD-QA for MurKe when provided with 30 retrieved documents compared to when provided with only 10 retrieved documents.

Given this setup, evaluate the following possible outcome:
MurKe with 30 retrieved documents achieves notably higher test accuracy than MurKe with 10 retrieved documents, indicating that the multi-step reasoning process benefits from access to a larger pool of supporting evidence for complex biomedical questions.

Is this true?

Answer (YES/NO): YES